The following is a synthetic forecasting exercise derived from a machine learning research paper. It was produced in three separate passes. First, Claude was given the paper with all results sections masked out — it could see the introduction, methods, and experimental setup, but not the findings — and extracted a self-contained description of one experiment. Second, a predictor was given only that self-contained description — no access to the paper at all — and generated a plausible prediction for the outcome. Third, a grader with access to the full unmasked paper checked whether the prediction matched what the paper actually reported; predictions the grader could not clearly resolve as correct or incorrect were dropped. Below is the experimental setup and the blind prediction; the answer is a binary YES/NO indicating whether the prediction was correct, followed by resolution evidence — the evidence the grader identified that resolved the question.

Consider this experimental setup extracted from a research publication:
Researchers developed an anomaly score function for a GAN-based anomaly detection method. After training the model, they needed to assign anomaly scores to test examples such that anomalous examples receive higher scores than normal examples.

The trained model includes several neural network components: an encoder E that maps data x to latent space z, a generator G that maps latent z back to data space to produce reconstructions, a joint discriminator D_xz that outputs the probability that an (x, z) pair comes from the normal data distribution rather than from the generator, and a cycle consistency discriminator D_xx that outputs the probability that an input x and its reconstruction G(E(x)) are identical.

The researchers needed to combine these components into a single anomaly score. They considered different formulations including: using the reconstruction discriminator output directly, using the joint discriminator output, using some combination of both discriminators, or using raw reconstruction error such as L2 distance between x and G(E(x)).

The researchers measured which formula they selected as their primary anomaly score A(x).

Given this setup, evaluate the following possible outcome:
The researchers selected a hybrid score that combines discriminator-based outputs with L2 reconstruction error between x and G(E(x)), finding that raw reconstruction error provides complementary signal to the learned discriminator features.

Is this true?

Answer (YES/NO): NO